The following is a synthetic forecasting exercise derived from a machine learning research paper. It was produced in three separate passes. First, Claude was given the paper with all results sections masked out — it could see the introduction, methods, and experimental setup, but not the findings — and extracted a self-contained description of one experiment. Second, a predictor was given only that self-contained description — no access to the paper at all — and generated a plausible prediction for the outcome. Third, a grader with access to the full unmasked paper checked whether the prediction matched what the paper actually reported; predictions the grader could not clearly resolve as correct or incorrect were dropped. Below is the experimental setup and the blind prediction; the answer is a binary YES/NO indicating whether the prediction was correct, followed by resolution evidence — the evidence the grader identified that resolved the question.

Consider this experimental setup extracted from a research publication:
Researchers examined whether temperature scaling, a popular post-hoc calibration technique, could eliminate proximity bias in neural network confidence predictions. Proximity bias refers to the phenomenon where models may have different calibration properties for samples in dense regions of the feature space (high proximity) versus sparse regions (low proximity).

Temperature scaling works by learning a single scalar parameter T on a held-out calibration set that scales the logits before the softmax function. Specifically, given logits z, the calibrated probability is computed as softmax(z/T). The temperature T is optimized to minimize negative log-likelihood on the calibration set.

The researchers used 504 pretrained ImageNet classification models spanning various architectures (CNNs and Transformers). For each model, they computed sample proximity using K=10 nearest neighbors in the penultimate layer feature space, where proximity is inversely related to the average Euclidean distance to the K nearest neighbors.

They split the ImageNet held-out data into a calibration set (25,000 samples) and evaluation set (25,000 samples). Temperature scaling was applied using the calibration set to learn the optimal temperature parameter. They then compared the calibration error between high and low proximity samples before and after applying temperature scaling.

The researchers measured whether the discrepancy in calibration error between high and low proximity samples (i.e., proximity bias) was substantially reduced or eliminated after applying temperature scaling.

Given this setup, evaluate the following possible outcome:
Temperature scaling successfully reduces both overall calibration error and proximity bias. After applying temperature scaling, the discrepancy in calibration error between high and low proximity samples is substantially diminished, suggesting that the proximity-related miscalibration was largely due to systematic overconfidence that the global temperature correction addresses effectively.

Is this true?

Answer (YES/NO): NO